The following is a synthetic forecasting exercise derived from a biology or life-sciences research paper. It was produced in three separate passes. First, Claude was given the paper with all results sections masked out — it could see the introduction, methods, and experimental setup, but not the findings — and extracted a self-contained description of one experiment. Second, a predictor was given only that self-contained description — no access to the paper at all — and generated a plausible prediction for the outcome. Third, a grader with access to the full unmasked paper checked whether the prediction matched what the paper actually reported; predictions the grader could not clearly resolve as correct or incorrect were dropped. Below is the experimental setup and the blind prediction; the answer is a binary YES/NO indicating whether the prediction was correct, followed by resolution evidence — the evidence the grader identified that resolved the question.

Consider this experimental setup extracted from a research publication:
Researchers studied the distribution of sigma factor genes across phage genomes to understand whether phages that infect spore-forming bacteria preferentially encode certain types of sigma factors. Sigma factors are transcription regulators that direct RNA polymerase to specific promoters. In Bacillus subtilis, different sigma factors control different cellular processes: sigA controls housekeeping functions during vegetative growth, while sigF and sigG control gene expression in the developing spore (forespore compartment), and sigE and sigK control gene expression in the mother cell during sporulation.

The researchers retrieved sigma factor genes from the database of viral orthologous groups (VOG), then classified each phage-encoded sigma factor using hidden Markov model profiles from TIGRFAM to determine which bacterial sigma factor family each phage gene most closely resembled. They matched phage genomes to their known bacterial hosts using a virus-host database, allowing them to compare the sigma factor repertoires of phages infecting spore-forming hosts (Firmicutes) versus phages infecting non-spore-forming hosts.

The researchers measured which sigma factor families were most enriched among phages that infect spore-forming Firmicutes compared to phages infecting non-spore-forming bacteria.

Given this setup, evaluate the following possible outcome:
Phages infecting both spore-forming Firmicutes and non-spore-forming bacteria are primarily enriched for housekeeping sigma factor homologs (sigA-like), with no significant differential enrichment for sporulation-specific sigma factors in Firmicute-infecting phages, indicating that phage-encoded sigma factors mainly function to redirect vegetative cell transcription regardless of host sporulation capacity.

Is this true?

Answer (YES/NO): NO